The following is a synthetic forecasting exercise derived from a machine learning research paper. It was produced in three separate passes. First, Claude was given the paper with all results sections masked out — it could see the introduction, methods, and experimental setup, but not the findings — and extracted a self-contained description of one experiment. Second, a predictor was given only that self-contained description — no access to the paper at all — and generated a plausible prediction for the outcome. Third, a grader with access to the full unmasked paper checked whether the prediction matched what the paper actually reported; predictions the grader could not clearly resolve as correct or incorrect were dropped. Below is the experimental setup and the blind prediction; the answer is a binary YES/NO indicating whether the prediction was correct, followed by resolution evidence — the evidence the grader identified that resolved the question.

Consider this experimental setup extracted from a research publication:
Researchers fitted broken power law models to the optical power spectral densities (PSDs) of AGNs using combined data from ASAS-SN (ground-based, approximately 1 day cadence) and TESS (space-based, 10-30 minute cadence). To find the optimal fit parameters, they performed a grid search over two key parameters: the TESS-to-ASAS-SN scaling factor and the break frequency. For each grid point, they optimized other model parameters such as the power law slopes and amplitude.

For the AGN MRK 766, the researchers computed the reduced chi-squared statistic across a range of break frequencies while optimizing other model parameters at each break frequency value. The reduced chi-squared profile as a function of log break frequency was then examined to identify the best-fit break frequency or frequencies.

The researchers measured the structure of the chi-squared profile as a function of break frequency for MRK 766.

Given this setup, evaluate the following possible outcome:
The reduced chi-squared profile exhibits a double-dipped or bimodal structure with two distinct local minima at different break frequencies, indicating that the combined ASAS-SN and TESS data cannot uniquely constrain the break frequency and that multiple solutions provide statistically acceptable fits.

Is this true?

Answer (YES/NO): YES